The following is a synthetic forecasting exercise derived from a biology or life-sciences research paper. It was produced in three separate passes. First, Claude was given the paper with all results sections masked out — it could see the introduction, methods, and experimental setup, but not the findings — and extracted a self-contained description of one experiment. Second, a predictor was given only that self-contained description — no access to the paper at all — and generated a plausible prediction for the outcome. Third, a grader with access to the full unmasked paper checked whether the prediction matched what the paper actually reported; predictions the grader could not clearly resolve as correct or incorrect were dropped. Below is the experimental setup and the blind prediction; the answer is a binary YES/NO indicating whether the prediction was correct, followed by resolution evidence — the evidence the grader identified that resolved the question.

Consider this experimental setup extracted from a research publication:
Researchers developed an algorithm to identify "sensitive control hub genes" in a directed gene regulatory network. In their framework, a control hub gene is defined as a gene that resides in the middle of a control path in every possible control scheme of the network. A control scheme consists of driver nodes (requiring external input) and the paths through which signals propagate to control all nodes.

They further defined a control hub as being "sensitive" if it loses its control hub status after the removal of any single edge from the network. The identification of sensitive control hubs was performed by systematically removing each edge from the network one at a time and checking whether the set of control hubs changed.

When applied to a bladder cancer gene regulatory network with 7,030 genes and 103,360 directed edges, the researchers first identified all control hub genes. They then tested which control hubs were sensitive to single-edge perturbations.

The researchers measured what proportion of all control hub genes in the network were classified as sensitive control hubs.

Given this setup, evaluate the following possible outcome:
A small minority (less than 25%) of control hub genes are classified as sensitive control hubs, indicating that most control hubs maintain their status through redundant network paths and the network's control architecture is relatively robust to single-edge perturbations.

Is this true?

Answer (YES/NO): NO